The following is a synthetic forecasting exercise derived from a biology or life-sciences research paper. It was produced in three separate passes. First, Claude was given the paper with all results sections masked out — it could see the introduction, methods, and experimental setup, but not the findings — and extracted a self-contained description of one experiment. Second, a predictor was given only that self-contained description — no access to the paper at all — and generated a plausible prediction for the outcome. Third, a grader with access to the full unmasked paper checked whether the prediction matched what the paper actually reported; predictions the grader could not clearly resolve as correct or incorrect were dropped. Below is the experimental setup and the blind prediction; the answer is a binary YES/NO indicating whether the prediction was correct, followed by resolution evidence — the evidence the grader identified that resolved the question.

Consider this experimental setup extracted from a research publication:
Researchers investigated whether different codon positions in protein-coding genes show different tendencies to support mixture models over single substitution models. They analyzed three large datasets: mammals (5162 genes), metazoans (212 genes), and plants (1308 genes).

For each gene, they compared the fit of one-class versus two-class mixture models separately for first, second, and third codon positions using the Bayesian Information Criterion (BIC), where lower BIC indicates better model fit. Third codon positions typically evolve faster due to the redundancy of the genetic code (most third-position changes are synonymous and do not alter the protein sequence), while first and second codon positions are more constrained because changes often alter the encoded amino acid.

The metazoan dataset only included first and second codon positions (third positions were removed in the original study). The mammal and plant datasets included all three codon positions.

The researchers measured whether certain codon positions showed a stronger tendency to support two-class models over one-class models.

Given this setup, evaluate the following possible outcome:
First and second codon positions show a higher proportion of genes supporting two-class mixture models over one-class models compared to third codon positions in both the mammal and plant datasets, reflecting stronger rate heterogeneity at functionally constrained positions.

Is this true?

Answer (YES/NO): NO